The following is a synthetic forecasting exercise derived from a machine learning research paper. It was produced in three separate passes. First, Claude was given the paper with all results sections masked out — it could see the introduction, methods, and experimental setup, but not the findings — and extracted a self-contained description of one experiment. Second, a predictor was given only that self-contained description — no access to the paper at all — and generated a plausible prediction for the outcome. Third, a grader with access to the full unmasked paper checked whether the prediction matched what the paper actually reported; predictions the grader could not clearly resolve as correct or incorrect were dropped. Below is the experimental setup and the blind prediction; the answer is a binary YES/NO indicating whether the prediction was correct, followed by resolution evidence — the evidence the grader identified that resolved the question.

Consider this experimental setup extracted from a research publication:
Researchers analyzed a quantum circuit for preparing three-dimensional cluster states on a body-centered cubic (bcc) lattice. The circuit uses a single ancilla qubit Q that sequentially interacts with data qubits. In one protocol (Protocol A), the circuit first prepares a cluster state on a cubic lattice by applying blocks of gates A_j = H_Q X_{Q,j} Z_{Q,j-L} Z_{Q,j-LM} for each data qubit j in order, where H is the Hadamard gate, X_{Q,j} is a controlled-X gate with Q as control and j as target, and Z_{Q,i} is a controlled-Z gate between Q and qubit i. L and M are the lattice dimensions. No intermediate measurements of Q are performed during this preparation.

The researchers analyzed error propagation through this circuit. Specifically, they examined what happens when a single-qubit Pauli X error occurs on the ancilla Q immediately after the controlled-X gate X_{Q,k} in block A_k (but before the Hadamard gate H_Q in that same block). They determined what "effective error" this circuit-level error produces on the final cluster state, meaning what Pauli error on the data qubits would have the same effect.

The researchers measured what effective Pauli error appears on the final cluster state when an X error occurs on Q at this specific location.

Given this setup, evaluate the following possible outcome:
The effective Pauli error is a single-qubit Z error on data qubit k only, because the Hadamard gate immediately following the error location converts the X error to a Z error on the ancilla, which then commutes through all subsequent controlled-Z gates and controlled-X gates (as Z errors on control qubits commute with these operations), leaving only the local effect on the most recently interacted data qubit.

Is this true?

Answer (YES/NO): NO